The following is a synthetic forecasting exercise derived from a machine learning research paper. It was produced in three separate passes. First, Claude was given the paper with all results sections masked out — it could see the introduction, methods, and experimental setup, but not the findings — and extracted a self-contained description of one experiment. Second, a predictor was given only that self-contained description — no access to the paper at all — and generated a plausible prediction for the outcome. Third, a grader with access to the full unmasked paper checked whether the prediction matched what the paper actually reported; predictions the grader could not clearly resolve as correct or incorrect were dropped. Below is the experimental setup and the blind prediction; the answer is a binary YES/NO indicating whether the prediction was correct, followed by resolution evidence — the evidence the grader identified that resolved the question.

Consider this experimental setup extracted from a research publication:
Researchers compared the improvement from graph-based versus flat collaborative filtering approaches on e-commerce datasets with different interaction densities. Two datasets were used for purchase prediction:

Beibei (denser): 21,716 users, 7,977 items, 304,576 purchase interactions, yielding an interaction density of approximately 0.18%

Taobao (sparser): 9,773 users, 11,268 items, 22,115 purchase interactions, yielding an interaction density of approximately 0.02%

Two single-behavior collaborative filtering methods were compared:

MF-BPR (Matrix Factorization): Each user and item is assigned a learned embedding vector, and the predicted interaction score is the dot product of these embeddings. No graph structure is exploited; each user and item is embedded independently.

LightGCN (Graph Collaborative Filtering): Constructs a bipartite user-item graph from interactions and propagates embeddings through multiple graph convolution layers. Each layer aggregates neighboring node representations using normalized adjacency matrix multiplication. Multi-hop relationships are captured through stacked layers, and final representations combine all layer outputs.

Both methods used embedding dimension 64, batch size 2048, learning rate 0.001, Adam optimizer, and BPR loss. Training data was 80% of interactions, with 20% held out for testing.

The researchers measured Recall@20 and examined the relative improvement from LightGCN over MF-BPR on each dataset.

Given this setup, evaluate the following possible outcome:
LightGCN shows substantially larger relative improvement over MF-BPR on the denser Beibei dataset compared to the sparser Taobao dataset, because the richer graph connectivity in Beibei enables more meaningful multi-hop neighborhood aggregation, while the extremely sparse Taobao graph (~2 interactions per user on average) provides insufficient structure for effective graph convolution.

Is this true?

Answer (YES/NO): NO